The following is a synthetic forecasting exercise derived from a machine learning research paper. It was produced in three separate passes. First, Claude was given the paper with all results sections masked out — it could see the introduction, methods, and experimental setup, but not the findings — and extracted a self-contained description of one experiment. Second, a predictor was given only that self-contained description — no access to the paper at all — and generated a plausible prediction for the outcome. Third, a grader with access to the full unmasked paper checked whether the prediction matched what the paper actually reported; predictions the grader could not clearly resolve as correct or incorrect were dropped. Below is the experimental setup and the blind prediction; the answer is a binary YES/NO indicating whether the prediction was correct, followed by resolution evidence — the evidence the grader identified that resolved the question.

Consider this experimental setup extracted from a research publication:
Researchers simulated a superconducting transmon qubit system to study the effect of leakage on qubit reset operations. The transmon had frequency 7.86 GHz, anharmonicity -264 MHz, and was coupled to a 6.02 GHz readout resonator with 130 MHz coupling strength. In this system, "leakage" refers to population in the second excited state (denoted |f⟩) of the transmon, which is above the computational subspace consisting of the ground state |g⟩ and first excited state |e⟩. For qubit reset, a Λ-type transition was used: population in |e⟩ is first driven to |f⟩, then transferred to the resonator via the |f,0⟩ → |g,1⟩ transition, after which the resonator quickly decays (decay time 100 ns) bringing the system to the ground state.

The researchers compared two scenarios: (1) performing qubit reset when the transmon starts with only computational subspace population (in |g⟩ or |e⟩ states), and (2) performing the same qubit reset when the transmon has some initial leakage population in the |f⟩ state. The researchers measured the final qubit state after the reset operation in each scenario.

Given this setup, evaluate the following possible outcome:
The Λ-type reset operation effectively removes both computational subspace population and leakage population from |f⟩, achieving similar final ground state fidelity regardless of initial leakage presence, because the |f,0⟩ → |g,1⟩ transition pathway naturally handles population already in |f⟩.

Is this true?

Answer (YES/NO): NO